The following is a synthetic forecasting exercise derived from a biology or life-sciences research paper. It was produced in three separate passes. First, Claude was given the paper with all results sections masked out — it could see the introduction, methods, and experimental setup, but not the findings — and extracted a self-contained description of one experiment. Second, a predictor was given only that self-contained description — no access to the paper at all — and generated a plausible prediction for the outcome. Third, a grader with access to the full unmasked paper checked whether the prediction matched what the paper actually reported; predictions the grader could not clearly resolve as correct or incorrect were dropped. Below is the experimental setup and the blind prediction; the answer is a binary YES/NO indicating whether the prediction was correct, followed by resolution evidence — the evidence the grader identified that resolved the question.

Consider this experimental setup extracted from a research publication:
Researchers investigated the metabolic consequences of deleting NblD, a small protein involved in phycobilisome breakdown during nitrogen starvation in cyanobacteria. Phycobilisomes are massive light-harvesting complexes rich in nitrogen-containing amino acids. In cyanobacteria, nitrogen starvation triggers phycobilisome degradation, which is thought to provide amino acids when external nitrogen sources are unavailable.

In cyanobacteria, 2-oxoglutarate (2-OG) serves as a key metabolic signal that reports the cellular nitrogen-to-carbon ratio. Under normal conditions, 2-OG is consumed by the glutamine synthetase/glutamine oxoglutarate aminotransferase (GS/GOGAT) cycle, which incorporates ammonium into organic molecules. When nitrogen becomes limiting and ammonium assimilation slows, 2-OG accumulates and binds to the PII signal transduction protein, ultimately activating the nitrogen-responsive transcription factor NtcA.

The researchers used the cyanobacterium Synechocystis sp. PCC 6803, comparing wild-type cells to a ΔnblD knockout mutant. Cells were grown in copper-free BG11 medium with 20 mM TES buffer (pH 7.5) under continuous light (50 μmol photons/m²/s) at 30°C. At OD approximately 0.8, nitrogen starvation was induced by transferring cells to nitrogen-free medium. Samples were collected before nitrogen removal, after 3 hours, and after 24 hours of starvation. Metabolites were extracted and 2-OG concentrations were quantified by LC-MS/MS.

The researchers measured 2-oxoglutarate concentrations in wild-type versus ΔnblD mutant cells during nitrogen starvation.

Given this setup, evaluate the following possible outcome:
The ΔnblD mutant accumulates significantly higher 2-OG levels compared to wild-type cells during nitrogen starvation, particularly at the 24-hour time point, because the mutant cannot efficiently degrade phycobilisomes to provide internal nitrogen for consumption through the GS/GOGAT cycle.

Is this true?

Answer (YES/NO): NO